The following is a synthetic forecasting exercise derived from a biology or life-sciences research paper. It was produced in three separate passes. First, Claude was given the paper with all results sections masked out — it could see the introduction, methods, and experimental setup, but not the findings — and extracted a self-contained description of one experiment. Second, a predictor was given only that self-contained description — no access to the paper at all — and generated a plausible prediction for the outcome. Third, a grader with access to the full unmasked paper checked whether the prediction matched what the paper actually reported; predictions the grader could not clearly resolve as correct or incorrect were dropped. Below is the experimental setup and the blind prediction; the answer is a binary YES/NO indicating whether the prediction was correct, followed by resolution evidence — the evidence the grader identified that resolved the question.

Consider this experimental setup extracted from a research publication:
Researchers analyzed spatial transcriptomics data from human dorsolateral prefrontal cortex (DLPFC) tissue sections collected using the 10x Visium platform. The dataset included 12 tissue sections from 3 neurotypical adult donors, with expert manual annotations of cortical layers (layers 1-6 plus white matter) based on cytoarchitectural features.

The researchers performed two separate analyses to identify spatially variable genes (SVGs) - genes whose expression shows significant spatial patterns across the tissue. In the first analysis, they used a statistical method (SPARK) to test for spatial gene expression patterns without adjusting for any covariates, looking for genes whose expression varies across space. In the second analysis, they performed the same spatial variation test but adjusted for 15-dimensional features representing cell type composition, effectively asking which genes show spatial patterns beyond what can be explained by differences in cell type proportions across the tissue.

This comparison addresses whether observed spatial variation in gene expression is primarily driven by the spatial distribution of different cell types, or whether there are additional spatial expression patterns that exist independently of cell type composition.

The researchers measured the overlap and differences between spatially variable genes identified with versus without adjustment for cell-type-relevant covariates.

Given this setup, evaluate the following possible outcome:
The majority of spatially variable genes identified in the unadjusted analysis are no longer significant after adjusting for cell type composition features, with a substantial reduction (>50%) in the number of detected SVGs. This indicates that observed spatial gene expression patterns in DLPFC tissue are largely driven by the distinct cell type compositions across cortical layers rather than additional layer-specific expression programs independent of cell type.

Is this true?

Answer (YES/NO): YES